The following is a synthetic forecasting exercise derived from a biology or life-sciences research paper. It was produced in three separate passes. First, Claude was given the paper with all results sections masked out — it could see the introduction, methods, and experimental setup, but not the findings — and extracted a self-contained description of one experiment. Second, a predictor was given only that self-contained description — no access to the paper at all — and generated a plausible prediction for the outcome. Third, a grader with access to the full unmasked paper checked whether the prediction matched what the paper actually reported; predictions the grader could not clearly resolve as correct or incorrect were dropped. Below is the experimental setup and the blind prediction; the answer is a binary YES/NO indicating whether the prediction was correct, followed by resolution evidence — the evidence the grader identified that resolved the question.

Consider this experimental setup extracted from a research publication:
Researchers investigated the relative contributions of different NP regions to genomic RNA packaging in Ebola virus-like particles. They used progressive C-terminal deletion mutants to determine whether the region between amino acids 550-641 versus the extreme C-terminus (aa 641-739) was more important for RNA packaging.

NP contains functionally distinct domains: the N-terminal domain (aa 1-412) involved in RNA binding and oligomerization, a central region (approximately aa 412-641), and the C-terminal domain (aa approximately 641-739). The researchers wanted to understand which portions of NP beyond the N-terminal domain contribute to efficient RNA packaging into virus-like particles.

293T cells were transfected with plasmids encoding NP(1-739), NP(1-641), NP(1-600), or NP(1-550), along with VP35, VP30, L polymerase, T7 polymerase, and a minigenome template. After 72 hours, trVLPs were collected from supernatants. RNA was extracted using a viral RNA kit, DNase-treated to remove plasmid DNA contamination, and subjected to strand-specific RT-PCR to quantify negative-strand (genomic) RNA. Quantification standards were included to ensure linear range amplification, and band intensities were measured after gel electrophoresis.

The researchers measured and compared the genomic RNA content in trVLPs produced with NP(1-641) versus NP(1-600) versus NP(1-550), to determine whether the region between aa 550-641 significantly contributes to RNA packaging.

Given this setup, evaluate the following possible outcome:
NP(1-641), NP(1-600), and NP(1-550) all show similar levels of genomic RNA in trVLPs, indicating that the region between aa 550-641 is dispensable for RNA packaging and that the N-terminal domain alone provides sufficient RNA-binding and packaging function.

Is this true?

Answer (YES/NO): NO